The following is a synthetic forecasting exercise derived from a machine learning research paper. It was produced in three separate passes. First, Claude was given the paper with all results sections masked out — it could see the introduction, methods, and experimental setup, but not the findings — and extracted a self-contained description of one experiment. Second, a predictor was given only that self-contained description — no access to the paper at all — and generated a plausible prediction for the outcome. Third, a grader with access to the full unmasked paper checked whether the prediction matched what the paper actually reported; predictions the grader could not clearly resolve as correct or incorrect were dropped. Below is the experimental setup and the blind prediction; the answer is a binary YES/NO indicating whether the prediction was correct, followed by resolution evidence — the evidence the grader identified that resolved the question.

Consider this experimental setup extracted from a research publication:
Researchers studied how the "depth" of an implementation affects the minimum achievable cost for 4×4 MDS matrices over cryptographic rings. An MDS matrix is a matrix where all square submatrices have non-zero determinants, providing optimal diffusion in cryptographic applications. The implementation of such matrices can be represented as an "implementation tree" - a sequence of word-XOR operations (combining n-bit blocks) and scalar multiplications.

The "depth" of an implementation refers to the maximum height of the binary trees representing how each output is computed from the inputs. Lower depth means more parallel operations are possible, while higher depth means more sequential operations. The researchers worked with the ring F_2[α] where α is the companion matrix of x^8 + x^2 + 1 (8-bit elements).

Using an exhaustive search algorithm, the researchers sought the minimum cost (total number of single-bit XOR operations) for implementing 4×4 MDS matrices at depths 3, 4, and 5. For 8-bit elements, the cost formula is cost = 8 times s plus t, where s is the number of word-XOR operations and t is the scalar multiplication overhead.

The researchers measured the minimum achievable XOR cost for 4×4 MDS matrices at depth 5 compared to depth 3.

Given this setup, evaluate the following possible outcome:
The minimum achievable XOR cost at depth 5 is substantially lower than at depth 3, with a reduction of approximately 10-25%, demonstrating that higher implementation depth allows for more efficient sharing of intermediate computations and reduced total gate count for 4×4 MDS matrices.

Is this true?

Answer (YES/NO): YES